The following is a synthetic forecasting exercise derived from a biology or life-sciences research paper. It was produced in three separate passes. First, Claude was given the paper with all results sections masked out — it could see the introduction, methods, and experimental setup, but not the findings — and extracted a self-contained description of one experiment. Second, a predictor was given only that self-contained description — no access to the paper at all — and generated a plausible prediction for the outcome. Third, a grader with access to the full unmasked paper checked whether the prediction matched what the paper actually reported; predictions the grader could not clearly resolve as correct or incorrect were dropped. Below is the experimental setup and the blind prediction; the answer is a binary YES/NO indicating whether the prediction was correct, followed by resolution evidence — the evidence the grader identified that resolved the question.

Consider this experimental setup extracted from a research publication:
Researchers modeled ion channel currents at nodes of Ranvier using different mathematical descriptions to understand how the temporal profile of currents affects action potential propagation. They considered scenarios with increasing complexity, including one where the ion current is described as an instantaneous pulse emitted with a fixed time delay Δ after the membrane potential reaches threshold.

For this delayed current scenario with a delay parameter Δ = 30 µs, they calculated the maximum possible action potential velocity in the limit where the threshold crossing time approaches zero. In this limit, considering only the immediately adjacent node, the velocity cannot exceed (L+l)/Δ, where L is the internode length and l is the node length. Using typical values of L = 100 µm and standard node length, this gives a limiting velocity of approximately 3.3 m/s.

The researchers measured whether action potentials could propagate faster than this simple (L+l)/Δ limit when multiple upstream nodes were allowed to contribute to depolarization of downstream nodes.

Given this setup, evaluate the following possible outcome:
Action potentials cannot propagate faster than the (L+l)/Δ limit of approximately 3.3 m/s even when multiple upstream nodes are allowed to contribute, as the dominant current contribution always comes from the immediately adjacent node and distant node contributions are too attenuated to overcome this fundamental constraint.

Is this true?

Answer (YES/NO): NO